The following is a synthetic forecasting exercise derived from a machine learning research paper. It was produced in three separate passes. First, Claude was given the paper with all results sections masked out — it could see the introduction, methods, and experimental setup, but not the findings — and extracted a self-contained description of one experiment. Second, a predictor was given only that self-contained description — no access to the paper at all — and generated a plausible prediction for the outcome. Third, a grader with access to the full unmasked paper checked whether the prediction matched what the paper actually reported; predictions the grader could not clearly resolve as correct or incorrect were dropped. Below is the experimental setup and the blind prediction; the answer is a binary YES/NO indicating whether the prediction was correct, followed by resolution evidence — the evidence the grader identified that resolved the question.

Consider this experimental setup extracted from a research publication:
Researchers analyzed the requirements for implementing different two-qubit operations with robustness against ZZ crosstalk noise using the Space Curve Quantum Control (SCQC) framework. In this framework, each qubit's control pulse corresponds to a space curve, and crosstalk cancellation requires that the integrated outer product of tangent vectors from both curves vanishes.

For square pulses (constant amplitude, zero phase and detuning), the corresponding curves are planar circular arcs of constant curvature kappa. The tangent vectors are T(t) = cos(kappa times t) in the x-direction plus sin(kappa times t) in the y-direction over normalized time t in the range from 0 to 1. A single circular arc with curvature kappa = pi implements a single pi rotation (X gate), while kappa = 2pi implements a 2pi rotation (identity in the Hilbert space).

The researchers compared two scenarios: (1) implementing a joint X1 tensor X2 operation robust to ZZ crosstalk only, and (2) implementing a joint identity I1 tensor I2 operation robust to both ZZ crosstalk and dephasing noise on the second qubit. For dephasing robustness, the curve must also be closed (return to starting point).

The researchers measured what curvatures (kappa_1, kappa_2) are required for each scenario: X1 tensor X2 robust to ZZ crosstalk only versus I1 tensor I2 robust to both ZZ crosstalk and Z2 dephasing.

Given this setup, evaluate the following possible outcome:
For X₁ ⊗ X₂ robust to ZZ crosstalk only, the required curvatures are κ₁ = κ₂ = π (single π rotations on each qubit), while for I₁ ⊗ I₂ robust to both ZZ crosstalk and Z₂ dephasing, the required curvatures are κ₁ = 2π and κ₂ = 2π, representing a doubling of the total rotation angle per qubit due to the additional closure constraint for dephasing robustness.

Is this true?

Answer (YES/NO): NO